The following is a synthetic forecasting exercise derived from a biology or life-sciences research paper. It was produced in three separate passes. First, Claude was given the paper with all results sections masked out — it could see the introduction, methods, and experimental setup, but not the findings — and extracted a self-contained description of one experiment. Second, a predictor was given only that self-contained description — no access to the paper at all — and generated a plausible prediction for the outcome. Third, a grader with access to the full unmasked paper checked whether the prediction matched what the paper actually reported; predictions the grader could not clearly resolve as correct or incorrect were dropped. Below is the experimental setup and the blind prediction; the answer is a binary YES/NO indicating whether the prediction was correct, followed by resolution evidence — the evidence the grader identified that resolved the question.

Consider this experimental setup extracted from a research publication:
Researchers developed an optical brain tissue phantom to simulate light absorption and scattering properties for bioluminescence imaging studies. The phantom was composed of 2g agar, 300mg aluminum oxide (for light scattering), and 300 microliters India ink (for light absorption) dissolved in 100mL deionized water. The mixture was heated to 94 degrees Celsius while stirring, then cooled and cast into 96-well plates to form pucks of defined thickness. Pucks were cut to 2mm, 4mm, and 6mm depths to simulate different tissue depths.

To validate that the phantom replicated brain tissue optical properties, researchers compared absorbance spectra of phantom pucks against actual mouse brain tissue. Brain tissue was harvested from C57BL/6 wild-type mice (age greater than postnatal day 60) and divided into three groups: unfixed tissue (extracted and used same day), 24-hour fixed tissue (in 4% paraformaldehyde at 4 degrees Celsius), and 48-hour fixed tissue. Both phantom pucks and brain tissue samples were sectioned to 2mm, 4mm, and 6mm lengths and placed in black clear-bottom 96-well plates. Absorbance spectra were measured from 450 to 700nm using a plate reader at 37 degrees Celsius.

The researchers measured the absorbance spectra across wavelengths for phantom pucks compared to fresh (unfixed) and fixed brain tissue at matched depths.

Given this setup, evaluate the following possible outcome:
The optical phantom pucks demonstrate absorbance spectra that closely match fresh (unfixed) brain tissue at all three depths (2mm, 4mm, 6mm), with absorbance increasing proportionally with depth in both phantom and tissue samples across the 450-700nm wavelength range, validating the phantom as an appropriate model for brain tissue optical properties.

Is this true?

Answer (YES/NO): NO